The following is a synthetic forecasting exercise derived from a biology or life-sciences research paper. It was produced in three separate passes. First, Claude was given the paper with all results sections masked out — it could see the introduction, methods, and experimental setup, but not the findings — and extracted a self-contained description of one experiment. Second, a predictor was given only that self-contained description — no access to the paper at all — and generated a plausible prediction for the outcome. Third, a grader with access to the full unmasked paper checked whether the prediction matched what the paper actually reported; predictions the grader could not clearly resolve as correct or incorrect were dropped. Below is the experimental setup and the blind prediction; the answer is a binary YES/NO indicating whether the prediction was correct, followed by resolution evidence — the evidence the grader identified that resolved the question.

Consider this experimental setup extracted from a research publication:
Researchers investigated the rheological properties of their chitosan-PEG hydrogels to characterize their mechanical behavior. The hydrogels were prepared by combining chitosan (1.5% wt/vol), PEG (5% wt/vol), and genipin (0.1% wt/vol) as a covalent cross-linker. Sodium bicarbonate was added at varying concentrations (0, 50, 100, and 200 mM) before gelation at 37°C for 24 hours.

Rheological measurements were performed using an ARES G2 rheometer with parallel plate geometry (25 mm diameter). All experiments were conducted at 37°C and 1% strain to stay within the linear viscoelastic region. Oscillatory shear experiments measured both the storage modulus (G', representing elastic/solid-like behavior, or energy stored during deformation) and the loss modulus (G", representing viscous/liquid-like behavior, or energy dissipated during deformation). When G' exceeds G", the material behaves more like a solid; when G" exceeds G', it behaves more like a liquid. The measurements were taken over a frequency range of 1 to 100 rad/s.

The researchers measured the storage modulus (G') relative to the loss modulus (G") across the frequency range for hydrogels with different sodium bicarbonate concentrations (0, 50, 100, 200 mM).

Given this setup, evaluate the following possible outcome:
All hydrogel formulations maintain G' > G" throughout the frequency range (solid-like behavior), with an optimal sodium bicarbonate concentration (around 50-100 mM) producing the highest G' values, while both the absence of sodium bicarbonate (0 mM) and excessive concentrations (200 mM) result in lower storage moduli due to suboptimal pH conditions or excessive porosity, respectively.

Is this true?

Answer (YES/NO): NO